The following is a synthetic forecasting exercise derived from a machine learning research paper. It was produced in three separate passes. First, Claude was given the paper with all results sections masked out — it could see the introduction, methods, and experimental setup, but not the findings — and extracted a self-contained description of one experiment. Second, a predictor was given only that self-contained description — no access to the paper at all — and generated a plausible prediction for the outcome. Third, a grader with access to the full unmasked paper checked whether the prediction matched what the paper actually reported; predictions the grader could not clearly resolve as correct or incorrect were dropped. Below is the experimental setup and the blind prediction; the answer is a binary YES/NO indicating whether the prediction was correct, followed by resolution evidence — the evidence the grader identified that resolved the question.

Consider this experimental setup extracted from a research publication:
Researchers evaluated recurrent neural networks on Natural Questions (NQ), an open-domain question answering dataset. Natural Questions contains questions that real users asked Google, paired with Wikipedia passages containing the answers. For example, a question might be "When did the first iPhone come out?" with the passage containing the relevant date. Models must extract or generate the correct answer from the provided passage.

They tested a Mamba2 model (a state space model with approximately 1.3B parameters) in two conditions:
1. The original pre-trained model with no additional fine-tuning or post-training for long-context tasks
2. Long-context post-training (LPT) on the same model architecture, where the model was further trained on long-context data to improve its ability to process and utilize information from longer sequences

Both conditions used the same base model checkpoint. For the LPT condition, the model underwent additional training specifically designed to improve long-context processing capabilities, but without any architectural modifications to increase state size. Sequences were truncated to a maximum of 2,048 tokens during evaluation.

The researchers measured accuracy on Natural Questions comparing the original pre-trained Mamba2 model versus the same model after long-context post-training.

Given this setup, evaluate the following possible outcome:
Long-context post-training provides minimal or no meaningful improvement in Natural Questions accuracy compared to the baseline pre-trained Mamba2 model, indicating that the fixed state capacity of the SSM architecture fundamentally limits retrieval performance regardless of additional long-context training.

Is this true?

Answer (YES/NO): NO